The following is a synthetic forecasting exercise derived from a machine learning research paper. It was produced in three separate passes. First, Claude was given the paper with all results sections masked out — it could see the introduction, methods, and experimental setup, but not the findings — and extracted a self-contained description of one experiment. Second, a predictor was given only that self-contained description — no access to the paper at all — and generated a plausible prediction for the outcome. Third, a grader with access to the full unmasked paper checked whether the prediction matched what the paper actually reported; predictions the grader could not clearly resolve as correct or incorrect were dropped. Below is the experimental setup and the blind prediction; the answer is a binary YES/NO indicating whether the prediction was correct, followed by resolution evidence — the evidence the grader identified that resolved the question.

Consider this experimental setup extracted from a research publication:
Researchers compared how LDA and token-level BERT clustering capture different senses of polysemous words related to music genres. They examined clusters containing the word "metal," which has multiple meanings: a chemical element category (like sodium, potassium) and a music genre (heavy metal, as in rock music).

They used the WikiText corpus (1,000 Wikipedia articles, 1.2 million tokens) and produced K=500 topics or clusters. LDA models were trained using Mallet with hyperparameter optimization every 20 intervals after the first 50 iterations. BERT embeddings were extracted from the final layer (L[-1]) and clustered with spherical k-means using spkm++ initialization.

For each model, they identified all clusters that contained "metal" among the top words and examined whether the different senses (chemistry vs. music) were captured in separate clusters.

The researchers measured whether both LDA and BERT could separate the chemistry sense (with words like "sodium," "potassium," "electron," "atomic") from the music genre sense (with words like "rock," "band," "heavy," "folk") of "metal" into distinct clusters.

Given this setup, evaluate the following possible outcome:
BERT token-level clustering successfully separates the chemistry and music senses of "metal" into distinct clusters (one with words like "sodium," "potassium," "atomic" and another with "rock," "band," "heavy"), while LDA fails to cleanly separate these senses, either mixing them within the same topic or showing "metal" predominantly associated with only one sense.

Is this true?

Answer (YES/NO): NO